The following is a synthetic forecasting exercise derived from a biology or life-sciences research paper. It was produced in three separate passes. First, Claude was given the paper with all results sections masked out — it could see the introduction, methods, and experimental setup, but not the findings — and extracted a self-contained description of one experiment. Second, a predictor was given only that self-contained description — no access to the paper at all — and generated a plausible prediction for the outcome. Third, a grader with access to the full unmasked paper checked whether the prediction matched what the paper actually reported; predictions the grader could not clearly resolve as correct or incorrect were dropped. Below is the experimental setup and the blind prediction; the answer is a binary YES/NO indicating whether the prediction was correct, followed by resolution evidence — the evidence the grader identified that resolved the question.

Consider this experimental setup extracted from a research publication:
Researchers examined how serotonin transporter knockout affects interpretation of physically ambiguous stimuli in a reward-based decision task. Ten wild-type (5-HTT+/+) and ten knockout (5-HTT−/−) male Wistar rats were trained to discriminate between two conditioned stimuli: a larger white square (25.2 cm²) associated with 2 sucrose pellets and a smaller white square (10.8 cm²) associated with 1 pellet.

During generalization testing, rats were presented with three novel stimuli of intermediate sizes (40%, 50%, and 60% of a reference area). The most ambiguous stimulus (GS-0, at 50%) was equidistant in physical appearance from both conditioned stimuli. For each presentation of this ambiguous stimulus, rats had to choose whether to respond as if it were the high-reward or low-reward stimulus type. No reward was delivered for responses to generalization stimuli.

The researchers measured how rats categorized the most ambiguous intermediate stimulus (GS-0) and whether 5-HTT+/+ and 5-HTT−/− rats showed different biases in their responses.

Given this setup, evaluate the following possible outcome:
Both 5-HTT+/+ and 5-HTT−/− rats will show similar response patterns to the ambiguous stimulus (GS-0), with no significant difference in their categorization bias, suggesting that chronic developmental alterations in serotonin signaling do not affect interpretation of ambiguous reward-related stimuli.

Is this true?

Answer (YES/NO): YES